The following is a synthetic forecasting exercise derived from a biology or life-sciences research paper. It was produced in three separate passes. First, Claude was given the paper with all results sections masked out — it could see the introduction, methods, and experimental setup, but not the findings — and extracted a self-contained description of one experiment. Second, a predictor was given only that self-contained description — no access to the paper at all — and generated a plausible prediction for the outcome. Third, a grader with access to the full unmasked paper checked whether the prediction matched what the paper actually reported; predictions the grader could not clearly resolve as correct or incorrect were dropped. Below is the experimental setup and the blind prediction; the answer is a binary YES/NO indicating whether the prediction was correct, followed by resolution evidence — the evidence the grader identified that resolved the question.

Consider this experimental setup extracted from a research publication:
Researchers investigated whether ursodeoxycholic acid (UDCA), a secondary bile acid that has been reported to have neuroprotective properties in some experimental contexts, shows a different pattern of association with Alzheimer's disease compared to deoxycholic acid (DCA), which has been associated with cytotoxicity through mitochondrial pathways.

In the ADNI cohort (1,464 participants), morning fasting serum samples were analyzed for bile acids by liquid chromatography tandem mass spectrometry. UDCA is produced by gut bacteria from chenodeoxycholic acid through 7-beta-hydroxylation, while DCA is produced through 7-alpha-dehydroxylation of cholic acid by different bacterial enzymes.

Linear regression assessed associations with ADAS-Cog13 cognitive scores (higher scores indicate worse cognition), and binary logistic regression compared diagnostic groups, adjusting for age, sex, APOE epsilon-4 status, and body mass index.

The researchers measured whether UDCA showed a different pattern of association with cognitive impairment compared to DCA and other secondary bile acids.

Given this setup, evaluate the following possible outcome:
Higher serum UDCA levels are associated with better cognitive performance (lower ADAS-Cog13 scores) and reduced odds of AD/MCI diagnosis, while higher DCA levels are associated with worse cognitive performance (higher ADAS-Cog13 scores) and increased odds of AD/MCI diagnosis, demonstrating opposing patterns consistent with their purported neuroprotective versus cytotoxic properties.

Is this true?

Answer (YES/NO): NO